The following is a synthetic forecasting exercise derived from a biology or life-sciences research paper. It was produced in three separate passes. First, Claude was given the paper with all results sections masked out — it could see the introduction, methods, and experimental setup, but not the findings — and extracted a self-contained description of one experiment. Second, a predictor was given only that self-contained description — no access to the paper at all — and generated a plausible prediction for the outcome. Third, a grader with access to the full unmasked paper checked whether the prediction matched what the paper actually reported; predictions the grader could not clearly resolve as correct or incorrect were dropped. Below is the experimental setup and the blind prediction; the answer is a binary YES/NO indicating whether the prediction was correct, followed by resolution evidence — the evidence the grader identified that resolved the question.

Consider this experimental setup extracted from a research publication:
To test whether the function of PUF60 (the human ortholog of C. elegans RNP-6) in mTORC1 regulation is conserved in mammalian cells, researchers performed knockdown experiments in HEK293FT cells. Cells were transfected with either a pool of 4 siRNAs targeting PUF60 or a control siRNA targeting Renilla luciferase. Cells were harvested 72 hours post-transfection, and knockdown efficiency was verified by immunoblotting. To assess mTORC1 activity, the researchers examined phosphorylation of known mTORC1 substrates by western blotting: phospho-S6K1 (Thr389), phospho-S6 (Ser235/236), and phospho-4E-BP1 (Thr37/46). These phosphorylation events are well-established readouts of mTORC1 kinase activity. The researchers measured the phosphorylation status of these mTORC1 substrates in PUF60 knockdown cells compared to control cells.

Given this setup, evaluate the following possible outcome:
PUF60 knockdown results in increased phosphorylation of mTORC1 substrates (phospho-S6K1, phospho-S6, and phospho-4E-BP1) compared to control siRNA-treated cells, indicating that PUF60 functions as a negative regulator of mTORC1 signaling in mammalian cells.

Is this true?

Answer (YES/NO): NO